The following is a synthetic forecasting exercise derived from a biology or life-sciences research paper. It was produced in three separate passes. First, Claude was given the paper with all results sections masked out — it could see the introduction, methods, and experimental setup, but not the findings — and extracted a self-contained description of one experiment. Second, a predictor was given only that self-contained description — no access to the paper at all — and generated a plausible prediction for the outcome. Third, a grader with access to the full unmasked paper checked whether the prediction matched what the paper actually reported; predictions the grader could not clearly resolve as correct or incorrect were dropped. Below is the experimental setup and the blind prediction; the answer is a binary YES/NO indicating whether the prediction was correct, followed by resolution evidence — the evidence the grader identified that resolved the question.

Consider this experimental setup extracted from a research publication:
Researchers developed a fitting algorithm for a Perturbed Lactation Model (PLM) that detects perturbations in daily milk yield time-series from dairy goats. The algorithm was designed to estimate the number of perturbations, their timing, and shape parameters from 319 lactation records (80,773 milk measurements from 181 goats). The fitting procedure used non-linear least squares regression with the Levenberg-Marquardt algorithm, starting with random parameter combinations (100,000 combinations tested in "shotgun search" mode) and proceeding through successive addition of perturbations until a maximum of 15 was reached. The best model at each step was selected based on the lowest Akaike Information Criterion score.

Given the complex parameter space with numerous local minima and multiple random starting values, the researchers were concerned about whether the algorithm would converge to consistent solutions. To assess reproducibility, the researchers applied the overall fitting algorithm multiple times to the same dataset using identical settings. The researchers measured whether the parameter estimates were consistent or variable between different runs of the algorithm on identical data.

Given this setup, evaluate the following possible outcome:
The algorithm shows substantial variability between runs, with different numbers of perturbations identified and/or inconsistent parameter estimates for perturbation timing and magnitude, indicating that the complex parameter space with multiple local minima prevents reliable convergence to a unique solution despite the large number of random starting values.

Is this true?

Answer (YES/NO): NO